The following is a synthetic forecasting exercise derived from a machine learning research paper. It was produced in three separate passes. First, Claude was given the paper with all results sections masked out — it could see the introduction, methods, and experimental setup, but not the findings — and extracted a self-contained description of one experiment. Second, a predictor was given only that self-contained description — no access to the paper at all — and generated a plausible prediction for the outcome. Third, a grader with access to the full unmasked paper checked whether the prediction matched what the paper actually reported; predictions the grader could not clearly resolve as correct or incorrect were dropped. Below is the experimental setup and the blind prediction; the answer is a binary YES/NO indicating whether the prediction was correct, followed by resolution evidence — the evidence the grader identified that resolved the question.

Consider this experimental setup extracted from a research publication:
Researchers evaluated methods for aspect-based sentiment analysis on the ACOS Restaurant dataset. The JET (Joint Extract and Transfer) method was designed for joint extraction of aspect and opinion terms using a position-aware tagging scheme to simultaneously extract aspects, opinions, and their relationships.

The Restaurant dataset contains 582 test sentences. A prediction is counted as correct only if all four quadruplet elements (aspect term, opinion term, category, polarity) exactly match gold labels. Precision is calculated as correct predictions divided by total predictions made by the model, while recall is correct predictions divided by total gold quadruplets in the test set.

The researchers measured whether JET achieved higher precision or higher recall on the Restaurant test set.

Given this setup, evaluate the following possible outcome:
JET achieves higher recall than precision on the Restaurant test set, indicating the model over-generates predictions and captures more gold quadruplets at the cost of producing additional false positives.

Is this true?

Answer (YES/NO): NO